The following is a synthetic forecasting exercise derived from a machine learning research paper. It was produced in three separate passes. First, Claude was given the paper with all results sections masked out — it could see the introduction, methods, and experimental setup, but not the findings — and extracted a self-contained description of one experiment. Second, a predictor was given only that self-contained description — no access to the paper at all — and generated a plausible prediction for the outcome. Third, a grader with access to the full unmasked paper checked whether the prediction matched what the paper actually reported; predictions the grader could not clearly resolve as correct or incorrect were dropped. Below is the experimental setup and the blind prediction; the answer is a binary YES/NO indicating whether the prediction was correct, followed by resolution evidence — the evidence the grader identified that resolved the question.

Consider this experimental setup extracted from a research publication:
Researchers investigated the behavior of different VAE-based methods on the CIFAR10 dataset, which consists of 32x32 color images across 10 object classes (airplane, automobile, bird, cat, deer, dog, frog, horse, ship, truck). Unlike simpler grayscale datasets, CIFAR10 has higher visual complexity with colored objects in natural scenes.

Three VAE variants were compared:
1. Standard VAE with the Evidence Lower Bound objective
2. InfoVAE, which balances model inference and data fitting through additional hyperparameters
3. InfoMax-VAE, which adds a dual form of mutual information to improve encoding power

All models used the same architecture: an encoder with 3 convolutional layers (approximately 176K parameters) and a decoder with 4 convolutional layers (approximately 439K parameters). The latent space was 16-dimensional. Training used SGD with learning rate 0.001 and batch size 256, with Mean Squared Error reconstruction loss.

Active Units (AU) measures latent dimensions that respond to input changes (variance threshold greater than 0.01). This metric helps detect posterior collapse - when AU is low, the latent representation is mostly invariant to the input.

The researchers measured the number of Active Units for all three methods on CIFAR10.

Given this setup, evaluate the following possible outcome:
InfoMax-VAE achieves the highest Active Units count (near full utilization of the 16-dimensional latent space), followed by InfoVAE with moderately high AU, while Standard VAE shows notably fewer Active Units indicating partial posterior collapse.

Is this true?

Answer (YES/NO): NO